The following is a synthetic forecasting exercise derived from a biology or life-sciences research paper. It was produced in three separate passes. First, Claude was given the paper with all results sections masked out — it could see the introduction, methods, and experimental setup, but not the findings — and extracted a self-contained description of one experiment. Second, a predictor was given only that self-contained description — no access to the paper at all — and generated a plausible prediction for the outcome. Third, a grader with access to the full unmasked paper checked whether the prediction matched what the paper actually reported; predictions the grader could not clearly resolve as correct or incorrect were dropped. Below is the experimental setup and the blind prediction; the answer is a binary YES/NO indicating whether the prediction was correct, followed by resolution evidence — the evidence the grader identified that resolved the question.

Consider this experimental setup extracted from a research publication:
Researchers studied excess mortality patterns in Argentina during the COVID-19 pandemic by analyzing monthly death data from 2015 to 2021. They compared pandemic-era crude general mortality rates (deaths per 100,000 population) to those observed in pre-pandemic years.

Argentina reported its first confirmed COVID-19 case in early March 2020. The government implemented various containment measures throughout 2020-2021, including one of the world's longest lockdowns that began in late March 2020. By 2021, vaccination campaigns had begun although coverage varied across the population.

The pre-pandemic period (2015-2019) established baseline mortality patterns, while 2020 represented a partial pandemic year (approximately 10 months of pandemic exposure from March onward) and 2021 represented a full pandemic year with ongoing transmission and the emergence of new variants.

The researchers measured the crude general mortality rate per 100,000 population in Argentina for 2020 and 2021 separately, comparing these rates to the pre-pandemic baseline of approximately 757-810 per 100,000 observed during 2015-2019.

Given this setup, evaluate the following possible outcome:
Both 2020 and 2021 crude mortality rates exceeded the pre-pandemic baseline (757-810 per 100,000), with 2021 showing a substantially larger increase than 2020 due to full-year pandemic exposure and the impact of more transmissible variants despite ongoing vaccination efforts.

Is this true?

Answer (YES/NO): YES